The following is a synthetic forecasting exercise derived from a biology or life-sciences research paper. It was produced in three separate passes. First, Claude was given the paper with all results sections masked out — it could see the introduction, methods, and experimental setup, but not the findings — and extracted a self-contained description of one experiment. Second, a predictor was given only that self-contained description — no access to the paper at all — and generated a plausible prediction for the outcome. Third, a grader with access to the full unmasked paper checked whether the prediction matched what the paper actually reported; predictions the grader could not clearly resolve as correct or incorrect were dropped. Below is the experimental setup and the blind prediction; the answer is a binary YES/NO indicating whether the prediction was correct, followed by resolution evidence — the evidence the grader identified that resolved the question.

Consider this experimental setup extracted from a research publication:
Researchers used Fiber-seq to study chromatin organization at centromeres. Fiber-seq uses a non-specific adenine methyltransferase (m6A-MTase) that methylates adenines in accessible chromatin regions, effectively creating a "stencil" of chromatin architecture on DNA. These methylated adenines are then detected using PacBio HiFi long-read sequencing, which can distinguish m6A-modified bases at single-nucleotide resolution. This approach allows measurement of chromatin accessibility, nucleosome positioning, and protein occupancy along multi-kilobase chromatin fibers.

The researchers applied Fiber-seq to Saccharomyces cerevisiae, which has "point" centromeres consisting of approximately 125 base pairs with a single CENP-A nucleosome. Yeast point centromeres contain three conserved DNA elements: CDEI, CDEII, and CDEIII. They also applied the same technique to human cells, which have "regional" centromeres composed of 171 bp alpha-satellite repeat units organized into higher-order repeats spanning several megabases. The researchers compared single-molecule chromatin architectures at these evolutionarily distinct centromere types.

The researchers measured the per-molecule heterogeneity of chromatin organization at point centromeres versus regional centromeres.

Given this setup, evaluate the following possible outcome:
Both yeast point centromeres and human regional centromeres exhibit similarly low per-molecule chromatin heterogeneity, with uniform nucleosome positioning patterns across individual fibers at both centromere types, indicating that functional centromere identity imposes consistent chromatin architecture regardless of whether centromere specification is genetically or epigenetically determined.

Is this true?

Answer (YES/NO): NO